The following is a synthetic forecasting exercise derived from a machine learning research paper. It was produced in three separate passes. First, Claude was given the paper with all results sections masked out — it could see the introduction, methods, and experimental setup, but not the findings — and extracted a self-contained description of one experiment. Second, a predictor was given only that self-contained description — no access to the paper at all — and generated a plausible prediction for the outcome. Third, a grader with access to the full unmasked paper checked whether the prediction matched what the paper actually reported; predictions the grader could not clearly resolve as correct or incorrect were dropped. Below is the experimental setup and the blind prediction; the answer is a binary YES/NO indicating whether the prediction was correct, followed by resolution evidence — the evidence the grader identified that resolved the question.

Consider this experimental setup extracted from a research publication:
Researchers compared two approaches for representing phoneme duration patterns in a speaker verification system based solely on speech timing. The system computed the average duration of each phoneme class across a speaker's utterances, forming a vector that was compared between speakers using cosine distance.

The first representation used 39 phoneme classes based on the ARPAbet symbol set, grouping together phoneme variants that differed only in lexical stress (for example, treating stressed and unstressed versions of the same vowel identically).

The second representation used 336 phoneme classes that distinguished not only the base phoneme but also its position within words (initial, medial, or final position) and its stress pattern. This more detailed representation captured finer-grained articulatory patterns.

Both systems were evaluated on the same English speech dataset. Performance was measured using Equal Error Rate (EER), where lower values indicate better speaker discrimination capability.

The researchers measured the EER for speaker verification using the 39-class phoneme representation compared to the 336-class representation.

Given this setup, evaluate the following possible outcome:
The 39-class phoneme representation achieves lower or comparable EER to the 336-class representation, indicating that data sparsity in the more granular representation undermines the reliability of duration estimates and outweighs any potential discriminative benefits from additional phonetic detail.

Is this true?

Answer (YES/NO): YES